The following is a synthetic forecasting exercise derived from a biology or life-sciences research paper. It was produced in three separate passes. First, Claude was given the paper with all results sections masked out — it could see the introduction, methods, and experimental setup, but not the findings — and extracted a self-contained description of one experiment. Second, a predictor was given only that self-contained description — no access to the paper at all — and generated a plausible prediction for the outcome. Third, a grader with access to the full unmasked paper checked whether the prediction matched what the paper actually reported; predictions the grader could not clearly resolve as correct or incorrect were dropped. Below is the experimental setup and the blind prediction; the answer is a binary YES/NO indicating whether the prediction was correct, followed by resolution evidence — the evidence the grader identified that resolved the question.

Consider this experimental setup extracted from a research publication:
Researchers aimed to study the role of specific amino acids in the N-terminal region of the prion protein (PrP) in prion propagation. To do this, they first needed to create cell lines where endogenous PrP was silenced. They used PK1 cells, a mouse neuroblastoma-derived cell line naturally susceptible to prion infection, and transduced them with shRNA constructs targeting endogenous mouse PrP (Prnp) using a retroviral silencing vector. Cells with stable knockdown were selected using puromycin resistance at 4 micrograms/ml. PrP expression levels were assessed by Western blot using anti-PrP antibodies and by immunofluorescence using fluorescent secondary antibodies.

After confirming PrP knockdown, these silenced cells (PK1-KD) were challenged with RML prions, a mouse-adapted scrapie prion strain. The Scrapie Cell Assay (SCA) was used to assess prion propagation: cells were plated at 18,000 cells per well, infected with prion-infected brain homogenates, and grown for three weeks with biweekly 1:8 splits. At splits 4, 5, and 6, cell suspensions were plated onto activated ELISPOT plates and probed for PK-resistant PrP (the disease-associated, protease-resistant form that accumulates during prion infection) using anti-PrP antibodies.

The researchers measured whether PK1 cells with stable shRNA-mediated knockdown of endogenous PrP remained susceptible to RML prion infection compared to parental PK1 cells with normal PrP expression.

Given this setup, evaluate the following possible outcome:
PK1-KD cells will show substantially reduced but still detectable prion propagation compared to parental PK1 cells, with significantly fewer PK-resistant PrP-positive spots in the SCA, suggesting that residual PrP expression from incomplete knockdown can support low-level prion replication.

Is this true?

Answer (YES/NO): NO